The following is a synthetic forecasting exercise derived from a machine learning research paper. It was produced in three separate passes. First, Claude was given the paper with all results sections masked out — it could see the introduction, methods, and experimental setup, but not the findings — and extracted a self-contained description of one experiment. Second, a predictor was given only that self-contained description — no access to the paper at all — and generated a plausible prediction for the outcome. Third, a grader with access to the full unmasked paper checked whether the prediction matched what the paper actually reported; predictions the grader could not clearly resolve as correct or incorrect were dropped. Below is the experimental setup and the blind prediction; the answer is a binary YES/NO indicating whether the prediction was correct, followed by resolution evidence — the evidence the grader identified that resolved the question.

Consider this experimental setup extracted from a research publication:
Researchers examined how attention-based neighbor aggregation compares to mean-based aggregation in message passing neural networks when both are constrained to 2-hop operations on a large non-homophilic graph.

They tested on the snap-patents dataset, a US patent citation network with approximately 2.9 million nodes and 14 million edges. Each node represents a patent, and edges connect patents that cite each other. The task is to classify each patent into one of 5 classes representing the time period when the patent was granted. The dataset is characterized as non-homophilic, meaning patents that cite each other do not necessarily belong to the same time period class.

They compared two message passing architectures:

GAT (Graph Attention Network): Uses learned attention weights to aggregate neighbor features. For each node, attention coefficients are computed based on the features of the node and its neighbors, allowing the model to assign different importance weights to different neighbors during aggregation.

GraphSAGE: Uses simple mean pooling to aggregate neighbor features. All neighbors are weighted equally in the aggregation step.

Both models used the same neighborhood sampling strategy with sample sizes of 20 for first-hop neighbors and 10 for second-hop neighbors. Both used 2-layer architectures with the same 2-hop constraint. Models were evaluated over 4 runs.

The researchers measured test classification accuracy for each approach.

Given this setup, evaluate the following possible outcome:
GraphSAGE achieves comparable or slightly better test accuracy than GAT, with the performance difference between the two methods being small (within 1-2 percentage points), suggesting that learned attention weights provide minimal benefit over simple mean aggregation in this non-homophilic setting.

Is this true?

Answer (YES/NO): NO